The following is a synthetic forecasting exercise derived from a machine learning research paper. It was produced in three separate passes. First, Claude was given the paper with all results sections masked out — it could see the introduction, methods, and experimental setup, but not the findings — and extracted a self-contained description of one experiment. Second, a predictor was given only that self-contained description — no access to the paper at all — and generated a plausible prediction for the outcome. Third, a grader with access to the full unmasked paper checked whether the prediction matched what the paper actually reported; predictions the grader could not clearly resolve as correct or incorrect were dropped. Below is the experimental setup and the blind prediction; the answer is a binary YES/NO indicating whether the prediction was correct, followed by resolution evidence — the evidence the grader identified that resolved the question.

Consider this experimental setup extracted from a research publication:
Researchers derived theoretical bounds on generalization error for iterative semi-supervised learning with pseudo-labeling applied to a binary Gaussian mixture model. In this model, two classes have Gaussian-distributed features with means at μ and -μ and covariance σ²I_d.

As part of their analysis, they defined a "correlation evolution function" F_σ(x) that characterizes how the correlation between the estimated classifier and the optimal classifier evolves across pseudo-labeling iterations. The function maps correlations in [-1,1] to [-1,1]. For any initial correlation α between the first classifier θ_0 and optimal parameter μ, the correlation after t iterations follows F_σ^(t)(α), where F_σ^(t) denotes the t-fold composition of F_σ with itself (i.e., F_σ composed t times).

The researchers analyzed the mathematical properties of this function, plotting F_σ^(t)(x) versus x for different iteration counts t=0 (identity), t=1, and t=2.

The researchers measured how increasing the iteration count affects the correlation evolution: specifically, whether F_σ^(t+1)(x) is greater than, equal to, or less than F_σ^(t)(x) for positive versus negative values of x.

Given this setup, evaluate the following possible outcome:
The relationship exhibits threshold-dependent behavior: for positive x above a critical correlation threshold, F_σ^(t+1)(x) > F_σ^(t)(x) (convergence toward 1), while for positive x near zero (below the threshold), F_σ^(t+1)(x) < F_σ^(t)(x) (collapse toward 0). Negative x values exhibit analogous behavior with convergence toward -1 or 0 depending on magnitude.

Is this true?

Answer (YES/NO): NO